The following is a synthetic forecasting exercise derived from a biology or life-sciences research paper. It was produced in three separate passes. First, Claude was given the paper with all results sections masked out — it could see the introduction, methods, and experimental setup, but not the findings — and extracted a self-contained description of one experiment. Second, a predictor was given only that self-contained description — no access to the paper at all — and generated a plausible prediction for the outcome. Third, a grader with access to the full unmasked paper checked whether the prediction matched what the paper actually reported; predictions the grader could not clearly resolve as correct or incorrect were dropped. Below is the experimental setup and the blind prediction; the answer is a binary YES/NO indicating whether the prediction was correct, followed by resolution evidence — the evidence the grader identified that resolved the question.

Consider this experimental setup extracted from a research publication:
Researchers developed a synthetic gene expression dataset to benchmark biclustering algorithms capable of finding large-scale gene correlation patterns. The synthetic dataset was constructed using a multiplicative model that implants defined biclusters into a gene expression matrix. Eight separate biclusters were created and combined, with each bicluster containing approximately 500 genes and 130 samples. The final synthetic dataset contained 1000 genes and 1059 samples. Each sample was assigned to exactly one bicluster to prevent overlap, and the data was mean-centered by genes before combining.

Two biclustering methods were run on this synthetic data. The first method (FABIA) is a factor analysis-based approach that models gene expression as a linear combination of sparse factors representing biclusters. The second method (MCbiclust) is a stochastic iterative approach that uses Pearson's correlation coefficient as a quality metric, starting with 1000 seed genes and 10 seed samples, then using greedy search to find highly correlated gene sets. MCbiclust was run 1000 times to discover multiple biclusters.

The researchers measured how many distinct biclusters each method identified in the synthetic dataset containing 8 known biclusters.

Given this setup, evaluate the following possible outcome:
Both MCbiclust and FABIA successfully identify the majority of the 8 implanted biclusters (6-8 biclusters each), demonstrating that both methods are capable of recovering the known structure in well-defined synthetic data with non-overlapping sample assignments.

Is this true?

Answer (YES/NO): NO